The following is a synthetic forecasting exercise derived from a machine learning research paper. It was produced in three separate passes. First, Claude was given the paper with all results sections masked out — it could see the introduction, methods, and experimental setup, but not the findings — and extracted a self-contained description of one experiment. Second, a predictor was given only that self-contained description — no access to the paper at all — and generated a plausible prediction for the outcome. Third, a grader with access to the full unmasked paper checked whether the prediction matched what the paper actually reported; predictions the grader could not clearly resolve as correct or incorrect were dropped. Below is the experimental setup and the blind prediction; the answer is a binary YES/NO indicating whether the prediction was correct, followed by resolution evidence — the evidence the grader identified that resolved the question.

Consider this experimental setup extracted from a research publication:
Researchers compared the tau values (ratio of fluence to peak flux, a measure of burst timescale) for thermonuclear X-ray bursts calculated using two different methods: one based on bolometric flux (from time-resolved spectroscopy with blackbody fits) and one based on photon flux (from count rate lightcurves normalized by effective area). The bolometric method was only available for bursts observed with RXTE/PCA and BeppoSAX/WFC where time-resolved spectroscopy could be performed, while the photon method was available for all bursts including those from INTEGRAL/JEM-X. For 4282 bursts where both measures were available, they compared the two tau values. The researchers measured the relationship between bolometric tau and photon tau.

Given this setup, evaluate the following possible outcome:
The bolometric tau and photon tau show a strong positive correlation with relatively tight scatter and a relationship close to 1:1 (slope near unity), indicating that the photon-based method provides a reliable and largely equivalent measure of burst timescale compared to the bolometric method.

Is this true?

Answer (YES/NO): NO